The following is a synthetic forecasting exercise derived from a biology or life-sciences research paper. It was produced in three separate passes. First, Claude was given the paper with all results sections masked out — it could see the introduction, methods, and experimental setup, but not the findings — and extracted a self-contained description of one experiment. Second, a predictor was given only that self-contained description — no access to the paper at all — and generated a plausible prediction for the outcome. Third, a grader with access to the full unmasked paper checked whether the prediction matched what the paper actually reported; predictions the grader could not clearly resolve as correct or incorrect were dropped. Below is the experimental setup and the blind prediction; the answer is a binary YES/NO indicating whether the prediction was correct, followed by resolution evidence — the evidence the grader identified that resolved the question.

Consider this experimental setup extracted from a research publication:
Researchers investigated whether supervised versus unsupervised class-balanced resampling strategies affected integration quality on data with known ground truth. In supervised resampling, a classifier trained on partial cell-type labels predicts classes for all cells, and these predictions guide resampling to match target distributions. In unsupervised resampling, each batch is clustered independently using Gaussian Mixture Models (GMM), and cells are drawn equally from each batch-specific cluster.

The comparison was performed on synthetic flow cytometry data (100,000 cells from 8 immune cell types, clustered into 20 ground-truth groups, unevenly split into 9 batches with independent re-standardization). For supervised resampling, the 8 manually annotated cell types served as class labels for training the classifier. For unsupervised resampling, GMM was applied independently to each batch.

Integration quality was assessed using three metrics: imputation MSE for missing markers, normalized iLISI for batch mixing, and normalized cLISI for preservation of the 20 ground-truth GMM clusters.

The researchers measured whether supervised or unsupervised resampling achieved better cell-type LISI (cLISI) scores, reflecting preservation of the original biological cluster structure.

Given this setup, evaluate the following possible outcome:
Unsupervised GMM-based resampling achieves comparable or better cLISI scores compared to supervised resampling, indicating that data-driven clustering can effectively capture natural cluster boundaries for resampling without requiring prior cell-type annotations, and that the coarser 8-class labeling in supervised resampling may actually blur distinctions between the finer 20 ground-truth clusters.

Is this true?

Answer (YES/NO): NO